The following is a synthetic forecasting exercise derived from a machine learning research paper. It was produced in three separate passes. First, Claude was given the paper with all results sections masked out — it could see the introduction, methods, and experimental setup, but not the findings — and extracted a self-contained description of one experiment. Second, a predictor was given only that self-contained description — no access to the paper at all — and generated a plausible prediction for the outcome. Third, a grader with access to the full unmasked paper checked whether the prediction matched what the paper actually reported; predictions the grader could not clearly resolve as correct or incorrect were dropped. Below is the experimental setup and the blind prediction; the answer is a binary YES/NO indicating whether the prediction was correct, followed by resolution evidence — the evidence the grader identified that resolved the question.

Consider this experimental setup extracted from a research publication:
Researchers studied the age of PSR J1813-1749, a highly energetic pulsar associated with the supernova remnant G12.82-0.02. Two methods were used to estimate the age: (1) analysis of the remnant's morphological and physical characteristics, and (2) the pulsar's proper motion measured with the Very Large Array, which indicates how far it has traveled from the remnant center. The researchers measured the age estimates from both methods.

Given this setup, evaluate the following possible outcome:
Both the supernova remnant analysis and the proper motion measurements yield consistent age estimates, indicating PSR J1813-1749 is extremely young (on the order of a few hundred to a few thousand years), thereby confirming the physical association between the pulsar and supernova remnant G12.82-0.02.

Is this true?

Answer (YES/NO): YES